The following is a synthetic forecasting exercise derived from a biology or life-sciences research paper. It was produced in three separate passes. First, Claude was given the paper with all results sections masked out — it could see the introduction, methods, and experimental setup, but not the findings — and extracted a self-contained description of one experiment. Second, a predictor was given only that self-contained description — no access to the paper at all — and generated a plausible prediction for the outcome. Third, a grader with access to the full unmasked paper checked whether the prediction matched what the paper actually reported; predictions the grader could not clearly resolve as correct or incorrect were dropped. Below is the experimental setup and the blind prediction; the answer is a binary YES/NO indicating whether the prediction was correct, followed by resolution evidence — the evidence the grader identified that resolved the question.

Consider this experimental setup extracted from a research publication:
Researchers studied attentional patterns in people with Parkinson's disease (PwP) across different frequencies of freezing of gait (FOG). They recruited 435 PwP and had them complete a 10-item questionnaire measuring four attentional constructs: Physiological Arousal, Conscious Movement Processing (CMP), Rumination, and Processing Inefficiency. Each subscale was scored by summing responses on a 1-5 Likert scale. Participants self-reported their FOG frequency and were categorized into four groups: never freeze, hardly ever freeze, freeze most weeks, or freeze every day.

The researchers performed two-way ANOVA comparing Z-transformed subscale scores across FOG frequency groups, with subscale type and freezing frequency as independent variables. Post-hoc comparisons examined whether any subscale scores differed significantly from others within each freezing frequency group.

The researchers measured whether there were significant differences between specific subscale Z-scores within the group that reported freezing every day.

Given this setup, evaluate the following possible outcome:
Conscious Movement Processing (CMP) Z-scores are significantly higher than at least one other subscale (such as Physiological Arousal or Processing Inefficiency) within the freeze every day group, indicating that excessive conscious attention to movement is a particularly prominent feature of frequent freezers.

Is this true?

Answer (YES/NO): NO